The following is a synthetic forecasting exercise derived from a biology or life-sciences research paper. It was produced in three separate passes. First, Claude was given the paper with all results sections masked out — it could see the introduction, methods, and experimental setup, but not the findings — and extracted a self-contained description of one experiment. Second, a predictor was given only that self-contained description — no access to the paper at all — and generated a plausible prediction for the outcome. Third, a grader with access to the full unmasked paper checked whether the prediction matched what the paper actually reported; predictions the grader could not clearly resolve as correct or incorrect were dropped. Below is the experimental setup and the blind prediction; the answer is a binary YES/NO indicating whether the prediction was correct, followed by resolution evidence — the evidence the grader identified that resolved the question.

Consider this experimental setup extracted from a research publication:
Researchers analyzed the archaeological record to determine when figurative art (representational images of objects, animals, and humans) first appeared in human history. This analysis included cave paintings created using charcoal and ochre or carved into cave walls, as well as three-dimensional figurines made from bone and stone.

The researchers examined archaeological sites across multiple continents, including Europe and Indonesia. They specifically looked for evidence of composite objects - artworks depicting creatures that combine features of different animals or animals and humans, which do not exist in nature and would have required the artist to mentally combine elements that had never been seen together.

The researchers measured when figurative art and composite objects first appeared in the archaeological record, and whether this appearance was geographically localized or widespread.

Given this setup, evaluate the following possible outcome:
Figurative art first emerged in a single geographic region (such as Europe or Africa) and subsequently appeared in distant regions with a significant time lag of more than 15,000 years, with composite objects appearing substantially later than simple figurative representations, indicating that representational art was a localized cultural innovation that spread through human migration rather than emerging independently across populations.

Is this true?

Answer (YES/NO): NO